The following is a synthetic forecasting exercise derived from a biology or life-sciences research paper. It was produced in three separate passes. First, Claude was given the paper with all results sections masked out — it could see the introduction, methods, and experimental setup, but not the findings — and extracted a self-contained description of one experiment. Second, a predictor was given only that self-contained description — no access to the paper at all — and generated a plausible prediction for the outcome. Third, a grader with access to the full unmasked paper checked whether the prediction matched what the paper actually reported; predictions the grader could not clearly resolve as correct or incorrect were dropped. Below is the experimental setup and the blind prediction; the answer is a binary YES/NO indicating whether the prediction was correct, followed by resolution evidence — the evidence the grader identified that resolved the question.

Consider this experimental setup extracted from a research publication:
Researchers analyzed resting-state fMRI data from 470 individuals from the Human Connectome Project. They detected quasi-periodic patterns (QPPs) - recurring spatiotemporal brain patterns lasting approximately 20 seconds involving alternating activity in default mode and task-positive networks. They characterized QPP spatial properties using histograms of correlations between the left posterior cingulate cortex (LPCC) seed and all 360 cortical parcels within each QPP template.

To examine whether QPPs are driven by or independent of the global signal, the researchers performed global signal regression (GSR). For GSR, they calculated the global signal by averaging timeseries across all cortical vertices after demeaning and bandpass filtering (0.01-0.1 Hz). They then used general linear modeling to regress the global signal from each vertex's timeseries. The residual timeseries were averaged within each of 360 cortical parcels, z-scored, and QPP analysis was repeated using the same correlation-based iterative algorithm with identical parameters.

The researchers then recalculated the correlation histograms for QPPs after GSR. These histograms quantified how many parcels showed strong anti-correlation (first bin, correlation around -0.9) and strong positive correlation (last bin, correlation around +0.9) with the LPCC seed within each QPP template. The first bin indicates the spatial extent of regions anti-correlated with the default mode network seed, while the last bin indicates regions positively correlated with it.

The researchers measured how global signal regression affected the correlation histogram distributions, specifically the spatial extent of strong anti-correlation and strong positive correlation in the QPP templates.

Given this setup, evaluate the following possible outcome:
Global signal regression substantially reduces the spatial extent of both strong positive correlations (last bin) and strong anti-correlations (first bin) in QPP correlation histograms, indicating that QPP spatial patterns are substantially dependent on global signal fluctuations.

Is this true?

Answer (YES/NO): NO